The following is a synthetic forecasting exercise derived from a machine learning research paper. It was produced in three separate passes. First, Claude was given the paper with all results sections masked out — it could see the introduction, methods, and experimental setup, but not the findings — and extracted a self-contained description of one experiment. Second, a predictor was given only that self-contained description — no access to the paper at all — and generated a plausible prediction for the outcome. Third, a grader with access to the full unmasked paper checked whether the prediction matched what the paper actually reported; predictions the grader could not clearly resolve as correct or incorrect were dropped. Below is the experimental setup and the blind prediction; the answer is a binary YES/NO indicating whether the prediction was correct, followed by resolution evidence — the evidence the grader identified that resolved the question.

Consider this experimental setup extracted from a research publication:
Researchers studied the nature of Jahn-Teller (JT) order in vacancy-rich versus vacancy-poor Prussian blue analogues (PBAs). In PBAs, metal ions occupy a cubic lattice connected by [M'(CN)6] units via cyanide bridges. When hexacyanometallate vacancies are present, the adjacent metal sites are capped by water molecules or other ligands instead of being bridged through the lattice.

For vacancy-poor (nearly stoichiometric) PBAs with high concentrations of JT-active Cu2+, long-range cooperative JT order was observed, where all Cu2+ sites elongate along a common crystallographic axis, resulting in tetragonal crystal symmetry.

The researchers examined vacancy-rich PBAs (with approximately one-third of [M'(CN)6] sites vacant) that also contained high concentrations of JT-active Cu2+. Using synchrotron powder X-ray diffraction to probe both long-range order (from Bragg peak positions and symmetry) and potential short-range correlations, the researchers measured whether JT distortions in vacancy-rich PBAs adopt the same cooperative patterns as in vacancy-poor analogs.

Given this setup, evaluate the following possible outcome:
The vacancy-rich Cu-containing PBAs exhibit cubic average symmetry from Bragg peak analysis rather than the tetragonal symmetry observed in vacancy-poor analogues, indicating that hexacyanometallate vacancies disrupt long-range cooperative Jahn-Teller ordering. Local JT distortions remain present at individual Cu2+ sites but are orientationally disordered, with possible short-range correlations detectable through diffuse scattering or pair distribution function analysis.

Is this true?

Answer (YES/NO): YES